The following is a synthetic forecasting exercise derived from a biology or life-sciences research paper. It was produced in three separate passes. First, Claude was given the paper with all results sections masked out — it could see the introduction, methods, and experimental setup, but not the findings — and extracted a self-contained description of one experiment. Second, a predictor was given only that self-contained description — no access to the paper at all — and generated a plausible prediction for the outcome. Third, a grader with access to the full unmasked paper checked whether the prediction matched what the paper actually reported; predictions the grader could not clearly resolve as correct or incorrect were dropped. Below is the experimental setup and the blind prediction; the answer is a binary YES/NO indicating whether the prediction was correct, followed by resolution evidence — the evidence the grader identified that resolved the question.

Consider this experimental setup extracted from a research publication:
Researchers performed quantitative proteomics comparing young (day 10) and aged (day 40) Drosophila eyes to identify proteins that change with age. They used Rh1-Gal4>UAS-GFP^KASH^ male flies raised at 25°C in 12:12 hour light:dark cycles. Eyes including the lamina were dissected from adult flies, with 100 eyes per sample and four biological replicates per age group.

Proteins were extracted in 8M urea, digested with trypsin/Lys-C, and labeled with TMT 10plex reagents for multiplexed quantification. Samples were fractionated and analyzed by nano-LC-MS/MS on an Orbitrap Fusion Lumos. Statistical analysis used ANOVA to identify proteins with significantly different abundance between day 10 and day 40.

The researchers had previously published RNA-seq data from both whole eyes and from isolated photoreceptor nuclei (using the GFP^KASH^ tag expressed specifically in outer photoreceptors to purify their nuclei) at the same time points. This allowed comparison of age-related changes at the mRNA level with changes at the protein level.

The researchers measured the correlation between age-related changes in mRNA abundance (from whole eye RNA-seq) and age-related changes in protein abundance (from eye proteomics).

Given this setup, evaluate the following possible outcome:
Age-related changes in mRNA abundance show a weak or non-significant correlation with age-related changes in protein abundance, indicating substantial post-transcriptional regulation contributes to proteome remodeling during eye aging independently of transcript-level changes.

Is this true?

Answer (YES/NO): NO